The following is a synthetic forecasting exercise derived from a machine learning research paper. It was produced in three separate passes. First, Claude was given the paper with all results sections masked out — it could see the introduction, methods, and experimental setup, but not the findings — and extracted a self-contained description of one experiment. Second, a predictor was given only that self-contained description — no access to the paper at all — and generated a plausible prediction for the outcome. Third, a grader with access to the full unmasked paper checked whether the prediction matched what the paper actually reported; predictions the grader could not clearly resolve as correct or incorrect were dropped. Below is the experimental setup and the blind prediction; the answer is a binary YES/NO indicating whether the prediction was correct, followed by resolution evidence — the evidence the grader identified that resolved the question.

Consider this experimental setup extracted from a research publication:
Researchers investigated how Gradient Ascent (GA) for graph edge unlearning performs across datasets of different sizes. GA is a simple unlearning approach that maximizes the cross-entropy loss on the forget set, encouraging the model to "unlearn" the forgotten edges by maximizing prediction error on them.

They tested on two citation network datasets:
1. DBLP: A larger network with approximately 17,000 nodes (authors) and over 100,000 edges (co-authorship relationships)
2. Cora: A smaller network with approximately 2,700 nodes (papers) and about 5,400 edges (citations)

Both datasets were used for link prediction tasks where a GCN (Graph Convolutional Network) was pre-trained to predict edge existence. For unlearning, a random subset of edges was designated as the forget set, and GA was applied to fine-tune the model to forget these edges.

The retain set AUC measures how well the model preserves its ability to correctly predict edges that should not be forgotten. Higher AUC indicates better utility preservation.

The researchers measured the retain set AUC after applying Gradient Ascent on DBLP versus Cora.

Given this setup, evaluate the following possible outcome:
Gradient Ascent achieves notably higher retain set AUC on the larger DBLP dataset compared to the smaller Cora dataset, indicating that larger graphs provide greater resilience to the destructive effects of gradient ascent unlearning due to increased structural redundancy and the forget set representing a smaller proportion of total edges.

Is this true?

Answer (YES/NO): YES